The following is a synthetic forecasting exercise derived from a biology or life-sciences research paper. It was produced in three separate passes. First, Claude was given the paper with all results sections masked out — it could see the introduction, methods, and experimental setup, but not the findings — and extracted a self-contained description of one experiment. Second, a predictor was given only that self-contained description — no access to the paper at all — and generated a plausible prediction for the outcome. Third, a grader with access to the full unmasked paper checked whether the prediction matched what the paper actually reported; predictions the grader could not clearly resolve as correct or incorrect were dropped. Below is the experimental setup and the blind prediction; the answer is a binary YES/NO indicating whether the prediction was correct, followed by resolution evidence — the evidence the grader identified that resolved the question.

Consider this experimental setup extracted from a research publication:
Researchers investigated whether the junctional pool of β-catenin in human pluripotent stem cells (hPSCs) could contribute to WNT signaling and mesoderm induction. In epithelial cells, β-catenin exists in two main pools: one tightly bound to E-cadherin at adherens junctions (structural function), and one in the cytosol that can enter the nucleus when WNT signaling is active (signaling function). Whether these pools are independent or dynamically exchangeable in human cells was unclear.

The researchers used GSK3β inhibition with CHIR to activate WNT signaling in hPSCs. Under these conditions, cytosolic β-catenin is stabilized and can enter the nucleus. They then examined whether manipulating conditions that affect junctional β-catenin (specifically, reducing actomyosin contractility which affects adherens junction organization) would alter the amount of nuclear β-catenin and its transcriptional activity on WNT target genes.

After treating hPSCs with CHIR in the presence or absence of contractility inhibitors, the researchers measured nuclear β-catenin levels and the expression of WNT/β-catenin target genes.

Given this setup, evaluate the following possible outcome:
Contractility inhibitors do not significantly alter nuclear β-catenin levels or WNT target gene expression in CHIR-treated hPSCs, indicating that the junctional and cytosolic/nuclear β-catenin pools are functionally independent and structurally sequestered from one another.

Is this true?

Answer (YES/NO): NO